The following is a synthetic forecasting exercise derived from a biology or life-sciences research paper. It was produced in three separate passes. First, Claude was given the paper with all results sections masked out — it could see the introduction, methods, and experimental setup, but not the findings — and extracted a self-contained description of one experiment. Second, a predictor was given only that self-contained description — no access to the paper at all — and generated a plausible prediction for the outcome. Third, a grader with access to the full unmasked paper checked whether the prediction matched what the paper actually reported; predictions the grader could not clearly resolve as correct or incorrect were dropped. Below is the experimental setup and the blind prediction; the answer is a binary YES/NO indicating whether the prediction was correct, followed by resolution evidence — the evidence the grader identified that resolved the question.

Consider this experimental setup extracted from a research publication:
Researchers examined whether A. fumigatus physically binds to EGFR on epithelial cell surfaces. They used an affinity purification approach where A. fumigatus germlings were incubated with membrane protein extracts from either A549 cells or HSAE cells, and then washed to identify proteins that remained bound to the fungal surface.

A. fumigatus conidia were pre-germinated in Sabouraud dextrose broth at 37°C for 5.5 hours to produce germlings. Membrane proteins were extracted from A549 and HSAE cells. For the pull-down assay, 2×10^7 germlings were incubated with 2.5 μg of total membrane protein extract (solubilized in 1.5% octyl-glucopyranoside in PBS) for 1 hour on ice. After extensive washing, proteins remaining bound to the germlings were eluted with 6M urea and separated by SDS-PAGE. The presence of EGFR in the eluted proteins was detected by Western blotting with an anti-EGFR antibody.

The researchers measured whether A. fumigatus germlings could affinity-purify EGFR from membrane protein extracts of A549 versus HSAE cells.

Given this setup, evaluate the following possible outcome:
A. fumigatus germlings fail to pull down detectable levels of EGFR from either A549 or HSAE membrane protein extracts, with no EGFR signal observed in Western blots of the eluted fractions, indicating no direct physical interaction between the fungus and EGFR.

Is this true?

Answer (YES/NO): NO